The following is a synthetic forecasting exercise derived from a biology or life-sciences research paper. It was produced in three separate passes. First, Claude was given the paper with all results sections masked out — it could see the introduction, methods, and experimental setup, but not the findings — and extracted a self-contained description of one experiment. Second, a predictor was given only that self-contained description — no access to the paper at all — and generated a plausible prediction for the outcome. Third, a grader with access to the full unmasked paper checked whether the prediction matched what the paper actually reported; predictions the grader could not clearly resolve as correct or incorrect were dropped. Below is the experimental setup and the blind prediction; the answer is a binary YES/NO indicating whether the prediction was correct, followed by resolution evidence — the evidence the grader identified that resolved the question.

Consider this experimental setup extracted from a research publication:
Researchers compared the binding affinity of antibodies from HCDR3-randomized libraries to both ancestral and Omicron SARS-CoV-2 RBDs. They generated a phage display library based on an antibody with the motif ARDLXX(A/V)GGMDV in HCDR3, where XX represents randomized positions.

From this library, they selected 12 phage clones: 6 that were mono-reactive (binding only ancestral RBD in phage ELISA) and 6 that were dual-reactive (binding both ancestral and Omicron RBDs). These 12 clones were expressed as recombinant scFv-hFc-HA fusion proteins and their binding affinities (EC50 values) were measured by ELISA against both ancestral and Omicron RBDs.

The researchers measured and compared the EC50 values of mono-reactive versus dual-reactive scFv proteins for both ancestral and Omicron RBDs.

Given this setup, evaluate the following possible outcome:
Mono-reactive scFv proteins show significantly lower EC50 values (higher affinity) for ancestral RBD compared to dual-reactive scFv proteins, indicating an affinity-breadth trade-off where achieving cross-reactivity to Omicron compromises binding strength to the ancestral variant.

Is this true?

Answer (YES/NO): NO